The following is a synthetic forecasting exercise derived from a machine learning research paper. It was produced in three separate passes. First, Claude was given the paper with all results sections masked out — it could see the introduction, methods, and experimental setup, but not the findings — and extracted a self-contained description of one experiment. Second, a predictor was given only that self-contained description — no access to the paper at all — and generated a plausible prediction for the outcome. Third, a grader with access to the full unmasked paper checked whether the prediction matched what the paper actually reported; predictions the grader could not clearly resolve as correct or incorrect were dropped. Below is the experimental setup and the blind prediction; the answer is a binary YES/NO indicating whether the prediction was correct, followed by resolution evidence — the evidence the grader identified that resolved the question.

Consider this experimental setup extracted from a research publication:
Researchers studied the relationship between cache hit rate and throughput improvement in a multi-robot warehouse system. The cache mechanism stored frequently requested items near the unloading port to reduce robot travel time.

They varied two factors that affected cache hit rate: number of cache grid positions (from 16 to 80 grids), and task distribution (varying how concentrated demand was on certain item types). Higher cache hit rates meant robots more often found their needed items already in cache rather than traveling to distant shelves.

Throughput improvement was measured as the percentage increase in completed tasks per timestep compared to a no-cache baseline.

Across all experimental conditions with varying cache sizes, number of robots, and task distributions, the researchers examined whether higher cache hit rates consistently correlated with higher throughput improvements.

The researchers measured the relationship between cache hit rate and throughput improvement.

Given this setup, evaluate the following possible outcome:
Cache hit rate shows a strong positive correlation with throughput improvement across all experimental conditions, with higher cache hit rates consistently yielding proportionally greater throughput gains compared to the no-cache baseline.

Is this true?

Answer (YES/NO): NO